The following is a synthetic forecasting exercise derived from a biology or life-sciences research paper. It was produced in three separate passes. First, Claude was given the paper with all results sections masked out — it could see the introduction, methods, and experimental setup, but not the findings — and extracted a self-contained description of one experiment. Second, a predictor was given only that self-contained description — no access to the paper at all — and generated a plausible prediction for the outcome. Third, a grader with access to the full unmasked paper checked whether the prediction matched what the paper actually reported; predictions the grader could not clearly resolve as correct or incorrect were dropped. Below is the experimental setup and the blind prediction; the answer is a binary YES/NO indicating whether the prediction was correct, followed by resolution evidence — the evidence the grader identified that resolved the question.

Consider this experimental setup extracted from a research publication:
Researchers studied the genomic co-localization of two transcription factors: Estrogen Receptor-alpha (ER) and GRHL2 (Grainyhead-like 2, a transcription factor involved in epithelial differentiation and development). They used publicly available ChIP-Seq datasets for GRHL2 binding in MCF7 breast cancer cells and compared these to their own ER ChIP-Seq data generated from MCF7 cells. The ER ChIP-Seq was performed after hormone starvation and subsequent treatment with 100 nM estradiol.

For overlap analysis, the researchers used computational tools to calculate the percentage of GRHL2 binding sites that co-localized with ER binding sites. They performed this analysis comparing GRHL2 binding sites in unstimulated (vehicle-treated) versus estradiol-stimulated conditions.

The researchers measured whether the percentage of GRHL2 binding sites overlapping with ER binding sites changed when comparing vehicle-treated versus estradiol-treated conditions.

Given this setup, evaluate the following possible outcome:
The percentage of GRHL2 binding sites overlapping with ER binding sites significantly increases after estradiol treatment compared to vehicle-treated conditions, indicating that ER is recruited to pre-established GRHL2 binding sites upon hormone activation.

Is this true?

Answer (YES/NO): NO